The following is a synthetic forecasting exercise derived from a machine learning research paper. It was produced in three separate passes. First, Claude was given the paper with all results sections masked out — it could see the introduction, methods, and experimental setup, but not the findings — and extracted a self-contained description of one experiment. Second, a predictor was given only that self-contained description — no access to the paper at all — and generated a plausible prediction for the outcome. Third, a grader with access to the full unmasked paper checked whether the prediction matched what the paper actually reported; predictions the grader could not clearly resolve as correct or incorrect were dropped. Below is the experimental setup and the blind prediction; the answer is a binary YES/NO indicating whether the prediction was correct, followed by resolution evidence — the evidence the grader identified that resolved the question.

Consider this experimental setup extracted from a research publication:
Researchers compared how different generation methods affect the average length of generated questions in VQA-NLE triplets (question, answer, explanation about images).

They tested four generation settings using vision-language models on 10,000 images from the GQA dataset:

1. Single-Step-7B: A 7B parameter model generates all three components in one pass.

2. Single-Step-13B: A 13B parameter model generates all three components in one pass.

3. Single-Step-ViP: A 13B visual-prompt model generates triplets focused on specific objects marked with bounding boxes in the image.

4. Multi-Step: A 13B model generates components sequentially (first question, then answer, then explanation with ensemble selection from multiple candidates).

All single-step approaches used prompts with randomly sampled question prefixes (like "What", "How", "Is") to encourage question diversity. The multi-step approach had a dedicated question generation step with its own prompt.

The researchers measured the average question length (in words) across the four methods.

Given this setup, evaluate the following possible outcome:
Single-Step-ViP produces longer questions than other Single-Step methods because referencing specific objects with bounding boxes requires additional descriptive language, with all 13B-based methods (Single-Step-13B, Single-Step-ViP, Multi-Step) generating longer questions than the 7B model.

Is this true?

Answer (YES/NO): NO